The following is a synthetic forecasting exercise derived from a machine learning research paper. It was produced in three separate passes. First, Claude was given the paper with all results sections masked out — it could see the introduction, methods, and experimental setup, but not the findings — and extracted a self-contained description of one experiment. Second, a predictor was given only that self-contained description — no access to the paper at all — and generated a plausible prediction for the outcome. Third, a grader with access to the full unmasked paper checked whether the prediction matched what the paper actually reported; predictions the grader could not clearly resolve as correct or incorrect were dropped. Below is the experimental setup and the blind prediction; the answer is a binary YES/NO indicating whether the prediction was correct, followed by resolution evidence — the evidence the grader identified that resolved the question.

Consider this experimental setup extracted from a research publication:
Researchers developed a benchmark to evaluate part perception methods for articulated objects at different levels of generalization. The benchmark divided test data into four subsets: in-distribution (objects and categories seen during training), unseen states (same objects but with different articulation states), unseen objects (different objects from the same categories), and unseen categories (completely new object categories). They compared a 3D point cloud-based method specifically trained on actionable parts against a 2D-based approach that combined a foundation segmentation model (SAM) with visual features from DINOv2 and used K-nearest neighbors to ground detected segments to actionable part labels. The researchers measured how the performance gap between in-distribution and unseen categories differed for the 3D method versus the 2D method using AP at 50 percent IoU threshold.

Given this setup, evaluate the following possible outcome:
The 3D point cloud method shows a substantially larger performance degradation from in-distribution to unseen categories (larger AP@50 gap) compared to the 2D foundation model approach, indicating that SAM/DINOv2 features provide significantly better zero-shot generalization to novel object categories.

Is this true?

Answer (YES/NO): YES